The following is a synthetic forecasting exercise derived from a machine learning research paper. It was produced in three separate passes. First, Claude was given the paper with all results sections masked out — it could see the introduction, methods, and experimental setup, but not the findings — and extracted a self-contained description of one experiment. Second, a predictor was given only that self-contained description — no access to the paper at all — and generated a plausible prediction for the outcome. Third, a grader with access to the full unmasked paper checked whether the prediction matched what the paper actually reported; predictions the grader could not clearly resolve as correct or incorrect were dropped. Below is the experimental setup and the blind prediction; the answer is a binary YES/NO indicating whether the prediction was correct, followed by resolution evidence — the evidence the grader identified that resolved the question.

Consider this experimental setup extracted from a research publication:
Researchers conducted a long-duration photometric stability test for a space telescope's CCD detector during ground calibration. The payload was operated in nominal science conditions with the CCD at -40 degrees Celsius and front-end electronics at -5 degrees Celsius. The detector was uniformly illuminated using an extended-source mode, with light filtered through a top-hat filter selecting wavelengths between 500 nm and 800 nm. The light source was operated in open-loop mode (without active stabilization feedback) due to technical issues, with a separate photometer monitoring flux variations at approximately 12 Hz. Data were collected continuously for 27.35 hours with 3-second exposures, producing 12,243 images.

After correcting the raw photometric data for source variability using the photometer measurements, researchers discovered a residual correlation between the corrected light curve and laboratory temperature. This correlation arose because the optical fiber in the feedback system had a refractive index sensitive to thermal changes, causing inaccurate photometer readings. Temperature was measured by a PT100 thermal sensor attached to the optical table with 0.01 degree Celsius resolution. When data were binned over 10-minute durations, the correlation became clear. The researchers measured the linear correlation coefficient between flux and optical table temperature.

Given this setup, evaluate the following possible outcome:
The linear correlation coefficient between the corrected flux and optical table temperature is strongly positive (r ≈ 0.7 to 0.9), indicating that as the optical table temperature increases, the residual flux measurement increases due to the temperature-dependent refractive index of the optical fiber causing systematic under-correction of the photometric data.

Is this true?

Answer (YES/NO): NO